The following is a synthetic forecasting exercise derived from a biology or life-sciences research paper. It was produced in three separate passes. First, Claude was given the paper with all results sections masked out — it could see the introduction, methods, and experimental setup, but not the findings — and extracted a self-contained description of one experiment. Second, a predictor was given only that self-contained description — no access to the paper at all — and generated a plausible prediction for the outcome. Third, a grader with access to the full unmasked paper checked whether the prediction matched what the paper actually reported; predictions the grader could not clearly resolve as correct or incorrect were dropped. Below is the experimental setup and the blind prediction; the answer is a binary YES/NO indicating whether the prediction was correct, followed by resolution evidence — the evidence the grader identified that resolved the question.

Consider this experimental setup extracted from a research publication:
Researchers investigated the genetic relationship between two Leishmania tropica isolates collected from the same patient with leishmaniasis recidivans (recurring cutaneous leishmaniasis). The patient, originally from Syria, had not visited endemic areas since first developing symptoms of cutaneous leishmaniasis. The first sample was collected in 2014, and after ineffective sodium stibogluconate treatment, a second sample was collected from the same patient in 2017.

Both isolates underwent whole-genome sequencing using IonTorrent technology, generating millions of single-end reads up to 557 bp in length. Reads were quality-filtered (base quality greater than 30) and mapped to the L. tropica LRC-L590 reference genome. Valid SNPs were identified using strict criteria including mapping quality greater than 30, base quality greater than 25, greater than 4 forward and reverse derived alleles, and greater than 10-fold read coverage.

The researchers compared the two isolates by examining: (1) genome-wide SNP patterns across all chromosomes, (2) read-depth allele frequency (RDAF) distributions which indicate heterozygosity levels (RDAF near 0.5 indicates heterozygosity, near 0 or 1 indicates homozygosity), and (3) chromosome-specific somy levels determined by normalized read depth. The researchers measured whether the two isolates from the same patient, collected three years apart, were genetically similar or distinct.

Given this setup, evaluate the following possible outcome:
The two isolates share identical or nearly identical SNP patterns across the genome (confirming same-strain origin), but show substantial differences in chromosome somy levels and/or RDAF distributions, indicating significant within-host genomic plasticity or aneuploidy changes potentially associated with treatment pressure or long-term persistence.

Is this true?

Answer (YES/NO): NO